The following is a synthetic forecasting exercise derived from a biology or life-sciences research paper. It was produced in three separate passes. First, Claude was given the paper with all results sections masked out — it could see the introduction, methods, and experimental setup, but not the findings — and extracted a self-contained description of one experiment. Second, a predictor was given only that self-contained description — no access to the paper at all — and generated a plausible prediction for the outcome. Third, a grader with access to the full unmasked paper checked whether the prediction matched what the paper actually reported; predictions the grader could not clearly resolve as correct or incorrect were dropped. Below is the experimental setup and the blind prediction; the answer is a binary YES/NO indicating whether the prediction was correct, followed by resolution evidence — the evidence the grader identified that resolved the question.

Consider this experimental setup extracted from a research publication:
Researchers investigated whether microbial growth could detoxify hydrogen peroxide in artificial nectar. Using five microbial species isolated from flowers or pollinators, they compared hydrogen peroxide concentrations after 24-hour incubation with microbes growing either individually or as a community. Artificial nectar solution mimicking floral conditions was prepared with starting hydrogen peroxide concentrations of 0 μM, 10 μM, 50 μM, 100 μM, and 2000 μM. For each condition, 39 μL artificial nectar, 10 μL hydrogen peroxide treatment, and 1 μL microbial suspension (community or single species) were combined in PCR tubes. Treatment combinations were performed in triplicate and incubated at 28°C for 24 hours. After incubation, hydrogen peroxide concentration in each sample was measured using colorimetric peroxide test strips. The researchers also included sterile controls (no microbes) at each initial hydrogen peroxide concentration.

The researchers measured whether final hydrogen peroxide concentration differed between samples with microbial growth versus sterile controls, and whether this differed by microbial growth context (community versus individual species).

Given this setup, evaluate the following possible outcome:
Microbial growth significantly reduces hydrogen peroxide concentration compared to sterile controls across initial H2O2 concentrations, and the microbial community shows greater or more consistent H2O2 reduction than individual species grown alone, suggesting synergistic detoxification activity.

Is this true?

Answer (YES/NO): YES